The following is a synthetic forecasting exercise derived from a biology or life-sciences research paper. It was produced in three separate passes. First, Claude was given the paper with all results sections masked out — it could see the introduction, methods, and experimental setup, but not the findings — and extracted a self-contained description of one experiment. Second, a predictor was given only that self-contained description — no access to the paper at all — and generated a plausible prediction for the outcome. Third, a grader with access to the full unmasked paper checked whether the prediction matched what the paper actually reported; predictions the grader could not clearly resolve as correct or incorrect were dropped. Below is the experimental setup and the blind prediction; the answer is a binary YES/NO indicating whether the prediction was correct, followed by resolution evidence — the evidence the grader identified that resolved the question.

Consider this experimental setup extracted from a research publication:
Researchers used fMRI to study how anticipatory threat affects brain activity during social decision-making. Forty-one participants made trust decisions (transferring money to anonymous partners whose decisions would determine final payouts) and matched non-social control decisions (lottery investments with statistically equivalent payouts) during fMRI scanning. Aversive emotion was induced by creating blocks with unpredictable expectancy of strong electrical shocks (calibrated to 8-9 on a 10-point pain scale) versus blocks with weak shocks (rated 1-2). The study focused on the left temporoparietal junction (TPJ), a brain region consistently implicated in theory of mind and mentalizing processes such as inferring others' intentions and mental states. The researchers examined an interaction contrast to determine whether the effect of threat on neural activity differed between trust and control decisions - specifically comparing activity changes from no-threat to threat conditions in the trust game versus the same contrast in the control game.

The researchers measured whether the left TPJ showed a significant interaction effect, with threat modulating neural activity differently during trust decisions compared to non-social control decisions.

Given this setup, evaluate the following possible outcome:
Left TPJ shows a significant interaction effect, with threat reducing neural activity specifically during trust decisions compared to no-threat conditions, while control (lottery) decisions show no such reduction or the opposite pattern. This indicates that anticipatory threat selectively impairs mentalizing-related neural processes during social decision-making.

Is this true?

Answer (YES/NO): YES